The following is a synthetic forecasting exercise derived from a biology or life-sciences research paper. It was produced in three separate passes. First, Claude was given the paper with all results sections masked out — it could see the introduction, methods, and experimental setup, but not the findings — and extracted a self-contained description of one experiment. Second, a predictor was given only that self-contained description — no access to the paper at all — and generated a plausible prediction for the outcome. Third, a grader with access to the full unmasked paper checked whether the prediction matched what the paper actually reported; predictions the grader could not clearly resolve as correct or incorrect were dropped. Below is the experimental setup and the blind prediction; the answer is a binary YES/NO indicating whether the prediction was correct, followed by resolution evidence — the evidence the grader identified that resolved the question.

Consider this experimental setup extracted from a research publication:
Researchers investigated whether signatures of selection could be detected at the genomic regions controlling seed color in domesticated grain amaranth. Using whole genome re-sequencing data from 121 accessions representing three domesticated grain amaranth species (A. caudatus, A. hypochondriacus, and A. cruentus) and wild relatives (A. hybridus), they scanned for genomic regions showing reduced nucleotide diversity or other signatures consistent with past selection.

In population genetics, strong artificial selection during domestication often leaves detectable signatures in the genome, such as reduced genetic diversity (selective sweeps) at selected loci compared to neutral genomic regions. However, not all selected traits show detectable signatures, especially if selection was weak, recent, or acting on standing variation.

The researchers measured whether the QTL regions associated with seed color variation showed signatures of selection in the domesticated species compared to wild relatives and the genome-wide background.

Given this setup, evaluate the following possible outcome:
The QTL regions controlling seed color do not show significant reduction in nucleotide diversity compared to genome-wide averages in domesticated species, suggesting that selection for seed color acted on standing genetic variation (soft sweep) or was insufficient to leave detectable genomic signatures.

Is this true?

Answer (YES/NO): YES